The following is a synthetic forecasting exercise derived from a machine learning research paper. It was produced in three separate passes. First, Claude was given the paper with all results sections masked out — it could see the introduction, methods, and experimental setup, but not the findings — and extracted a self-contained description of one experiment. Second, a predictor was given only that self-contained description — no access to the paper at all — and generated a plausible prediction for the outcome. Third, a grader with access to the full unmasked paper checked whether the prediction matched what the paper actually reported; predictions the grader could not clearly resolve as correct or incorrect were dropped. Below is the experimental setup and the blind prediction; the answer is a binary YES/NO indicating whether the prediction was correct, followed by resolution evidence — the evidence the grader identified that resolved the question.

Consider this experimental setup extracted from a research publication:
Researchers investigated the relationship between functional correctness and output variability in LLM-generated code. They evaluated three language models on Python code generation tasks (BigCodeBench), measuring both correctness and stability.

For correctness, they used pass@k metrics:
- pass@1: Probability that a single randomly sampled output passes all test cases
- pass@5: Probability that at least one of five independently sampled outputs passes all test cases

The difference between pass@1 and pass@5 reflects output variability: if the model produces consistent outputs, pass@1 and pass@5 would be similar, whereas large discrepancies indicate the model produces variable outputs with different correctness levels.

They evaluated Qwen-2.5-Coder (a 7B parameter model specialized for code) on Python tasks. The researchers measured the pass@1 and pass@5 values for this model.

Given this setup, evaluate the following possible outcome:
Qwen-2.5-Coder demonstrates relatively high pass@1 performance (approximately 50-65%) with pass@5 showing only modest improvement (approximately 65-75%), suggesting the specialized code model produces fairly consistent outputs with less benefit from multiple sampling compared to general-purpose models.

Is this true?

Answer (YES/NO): NO